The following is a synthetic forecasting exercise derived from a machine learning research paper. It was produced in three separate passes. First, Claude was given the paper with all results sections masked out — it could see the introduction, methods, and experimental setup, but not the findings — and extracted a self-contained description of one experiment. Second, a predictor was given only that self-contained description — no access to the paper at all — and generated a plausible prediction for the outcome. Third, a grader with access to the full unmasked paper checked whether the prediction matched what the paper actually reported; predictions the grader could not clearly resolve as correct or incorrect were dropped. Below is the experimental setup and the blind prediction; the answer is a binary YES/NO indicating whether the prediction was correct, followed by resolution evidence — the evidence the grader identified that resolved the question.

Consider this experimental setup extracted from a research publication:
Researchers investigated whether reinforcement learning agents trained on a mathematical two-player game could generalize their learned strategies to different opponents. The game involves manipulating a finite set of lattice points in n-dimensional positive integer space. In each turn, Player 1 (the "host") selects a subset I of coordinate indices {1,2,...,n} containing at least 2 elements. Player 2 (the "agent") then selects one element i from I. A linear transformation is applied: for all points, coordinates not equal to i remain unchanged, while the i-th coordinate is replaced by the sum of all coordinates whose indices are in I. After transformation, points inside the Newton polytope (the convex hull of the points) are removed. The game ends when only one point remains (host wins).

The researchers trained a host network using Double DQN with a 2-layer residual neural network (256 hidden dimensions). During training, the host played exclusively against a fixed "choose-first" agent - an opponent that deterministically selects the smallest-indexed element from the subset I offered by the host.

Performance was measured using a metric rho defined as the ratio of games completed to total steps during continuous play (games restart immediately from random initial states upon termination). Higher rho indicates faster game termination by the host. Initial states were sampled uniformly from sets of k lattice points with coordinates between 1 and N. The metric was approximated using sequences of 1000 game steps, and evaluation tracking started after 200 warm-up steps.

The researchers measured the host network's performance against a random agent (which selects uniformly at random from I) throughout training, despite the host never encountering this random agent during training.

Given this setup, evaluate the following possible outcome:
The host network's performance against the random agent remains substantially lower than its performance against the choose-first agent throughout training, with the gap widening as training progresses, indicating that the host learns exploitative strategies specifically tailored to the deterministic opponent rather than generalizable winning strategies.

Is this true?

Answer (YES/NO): NO